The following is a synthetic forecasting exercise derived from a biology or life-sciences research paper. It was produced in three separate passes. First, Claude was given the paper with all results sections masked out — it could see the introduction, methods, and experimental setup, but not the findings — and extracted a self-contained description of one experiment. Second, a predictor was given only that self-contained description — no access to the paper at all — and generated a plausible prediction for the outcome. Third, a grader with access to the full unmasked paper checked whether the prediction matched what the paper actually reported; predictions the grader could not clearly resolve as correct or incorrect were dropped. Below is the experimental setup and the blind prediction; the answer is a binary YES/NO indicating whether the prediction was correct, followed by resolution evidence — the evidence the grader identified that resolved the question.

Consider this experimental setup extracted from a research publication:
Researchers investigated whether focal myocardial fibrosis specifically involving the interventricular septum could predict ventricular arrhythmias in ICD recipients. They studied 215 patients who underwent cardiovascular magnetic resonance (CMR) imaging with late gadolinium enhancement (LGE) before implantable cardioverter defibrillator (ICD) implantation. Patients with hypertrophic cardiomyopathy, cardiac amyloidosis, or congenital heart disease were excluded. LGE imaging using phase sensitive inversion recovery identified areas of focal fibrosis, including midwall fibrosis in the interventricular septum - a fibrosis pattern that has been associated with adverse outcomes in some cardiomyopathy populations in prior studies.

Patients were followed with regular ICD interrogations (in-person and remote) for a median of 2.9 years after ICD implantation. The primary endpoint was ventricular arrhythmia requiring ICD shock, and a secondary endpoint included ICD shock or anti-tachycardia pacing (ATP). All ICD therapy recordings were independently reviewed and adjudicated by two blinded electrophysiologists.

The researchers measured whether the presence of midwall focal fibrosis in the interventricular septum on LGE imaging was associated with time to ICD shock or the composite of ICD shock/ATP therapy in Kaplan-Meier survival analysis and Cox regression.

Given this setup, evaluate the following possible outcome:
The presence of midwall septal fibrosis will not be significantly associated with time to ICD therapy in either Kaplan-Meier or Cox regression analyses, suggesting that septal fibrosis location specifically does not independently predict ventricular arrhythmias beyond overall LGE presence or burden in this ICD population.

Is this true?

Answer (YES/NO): YES